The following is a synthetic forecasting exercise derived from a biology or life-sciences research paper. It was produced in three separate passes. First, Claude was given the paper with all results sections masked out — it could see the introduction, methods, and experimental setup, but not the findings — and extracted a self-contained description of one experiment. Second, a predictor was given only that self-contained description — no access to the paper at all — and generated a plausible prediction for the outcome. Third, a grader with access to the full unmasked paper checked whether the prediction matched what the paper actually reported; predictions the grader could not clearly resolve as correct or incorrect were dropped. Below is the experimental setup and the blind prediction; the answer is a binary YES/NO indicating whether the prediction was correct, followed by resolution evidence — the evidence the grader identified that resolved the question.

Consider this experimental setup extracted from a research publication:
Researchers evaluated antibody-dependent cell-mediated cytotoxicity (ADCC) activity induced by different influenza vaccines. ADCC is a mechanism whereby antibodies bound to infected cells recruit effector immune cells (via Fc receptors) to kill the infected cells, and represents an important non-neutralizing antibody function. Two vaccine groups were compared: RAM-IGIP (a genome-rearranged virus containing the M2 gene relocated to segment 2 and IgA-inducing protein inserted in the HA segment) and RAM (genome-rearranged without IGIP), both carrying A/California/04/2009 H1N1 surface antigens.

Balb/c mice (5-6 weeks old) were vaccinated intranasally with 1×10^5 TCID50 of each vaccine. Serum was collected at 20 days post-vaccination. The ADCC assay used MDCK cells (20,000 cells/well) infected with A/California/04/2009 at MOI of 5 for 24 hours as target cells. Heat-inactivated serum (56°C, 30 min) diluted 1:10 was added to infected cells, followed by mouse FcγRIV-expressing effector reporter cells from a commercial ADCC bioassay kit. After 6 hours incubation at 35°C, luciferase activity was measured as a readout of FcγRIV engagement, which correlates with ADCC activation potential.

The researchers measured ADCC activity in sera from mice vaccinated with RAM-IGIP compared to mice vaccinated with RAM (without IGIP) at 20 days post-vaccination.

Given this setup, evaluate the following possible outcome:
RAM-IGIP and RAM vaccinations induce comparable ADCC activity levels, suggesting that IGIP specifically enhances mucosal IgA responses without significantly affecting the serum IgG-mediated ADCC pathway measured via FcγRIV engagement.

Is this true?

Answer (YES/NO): NO